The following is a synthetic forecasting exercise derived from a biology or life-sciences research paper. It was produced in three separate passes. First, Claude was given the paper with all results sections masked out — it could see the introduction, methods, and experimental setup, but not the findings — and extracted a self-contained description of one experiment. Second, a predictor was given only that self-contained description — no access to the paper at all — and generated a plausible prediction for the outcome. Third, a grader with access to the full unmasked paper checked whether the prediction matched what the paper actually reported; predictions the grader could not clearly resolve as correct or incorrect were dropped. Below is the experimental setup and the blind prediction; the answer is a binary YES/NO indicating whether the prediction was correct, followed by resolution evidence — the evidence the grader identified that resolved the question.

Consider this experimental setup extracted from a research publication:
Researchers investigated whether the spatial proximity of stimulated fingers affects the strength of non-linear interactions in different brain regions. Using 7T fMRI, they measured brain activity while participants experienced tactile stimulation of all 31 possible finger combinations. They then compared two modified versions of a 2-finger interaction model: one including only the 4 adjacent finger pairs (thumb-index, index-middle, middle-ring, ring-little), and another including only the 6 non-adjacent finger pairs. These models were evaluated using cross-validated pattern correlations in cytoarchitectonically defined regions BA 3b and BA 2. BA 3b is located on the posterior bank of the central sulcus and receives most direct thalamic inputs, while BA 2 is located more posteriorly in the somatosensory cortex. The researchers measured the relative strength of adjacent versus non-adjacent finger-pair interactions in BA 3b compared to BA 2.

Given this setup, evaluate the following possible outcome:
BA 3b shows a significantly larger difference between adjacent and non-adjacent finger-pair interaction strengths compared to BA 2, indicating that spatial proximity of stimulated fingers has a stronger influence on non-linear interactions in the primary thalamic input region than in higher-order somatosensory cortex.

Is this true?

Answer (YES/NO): YES